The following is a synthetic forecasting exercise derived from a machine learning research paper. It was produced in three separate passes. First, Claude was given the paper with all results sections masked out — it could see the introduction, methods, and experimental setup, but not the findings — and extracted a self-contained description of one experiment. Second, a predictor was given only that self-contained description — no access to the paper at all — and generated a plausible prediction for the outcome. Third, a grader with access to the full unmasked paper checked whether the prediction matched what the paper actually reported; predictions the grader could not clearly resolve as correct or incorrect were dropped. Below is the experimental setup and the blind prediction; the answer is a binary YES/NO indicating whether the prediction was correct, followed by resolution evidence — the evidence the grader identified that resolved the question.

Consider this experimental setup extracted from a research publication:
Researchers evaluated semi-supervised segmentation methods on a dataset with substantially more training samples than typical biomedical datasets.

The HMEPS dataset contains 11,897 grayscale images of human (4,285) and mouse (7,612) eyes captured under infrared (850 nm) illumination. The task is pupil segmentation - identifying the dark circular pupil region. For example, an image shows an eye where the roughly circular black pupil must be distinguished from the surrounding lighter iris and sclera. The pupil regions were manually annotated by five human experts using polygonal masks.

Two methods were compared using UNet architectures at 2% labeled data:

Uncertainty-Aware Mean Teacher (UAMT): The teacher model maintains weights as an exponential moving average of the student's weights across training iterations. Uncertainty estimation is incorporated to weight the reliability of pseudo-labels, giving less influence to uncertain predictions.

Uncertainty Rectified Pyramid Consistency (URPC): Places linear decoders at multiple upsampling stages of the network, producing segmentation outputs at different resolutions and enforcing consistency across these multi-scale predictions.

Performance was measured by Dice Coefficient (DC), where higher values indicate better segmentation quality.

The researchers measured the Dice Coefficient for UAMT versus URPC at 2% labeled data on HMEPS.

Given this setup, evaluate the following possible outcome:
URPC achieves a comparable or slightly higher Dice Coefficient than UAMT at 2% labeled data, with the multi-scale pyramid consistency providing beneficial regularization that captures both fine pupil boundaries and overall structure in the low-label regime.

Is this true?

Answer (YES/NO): NO